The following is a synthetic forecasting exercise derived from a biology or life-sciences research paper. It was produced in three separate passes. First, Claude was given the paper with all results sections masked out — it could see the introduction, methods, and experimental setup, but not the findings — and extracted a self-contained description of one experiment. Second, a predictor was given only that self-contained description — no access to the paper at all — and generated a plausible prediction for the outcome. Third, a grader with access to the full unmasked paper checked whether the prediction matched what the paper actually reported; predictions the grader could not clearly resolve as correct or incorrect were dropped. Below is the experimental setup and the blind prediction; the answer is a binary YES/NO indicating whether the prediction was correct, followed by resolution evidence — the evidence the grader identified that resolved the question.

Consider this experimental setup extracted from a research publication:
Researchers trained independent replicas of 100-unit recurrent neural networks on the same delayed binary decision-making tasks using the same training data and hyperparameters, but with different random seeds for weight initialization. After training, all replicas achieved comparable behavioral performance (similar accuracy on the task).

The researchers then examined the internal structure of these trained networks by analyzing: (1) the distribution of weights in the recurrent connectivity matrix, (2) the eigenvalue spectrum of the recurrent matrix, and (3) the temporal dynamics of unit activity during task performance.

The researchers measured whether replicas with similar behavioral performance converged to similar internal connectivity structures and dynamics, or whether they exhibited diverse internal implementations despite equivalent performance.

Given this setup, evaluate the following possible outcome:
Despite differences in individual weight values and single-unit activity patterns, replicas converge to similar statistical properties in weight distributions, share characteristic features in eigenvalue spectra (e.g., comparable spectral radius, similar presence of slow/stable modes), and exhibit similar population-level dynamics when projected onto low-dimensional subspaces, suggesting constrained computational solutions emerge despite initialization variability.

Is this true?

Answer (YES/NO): NO